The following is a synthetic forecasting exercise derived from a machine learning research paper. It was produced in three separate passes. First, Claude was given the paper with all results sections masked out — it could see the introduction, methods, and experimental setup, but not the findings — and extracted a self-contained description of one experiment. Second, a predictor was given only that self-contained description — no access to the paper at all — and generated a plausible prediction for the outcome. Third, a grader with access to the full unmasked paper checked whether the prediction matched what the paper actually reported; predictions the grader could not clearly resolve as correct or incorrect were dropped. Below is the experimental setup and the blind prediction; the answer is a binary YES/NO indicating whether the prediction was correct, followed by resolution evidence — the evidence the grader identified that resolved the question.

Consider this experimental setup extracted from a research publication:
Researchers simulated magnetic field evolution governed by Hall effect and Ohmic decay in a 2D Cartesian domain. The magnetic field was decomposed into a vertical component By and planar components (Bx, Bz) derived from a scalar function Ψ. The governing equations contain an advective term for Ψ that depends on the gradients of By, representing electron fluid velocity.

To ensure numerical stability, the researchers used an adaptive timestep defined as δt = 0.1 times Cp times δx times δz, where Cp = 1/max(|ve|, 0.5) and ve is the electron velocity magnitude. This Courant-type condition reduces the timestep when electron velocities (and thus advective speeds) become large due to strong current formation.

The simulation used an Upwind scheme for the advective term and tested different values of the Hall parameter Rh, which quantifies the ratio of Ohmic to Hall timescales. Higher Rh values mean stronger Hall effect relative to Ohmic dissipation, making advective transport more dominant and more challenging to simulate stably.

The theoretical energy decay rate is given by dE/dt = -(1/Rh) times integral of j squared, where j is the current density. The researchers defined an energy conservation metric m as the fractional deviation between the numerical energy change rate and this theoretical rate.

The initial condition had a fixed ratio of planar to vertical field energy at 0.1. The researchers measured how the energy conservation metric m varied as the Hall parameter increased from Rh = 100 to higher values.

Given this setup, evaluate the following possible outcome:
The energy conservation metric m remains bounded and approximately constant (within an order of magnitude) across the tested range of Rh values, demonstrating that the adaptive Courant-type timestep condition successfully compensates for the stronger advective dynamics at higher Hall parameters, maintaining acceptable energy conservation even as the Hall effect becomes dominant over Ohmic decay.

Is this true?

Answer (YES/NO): NO